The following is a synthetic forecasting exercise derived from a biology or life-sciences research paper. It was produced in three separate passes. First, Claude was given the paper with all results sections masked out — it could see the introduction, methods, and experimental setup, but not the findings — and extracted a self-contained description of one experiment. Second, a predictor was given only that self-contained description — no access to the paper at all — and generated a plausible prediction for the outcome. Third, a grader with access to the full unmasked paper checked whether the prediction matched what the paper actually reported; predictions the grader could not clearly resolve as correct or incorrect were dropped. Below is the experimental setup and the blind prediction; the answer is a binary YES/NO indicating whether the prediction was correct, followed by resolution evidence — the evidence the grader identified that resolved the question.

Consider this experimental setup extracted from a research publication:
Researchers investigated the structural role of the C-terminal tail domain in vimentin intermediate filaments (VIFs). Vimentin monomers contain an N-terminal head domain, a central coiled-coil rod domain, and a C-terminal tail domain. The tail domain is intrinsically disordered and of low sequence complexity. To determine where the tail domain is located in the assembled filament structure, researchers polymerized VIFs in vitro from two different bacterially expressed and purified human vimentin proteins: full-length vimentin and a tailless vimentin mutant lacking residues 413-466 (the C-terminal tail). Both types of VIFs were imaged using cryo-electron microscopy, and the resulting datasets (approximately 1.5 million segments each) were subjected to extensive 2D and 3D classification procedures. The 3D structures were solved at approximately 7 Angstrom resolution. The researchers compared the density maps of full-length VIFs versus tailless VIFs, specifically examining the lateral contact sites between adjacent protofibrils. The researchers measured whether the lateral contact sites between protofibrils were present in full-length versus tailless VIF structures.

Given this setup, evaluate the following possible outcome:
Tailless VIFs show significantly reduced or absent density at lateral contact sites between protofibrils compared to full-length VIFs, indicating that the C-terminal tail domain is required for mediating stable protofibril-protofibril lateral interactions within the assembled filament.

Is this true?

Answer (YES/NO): YES